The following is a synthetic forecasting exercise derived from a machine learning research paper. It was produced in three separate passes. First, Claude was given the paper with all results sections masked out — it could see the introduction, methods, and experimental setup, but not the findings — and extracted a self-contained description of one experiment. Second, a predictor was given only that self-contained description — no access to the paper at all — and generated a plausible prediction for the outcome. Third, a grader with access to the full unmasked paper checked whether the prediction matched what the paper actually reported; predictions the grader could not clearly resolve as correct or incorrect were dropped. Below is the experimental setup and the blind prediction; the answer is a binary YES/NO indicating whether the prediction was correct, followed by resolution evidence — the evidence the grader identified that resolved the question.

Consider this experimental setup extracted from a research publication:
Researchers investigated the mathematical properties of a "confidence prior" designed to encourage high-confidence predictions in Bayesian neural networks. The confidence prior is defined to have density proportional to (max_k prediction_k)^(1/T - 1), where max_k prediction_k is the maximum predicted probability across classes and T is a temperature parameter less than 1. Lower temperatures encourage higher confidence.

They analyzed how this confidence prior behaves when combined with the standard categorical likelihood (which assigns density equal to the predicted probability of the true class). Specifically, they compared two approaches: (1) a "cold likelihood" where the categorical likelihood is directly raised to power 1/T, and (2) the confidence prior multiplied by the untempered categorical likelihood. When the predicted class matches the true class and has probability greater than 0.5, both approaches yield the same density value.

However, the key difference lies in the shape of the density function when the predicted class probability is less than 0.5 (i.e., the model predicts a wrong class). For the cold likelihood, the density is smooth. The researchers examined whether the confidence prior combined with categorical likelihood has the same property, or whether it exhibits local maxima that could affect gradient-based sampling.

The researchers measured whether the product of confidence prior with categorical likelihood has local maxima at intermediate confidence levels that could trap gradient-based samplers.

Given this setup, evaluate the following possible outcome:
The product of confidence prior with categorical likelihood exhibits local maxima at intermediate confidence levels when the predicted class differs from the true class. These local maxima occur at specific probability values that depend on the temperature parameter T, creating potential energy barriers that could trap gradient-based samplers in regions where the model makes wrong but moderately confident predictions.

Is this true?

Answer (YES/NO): YES